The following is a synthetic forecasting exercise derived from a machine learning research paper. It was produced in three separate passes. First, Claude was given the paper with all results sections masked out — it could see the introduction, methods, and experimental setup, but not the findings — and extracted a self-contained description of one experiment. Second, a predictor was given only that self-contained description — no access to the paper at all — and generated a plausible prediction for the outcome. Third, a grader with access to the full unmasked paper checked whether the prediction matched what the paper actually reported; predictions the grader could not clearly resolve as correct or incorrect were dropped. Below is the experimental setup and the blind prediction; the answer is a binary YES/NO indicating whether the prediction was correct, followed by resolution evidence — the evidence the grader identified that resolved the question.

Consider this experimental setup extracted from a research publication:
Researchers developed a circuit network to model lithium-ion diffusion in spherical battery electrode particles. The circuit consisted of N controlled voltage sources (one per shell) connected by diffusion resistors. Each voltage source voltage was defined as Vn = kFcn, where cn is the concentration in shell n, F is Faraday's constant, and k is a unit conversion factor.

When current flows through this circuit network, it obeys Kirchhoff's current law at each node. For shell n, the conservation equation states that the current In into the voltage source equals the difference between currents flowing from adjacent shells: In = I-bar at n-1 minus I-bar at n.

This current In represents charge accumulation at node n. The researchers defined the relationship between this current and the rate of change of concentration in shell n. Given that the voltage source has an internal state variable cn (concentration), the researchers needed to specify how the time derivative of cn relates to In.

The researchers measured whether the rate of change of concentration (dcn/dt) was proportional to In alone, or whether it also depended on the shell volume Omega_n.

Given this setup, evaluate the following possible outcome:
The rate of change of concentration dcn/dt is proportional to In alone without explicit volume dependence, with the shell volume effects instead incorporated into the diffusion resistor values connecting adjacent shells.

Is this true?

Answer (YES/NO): NO